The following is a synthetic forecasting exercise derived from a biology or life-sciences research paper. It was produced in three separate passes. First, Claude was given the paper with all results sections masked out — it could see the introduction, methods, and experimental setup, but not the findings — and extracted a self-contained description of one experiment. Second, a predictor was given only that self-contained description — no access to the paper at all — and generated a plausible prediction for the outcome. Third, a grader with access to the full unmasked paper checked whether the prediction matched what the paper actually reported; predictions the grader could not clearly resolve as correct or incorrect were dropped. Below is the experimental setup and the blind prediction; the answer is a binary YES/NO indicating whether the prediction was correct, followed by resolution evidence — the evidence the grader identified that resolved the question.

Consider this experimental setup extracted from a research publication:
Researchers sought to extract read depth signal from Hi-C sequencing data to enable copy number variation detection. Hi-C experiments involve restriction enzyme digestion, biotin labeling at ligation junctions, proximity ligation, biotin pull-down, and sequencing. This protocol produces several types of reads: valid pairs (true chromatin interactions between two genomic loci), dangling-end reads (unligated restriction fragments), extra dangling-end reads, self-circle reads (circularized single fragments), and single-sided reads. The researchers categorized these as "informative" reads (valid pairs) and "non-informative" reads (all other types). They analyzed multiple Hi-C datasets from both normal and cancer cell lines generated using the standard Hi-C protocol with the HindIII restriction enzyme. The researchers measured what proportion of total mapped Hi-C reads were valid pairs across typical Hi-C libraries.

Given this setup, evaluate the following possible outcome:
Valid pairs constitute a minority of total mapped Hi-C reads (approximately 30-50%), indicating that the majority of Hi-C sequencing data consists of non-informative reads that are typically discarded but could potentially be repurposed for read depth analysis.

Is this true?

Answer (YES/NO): NO